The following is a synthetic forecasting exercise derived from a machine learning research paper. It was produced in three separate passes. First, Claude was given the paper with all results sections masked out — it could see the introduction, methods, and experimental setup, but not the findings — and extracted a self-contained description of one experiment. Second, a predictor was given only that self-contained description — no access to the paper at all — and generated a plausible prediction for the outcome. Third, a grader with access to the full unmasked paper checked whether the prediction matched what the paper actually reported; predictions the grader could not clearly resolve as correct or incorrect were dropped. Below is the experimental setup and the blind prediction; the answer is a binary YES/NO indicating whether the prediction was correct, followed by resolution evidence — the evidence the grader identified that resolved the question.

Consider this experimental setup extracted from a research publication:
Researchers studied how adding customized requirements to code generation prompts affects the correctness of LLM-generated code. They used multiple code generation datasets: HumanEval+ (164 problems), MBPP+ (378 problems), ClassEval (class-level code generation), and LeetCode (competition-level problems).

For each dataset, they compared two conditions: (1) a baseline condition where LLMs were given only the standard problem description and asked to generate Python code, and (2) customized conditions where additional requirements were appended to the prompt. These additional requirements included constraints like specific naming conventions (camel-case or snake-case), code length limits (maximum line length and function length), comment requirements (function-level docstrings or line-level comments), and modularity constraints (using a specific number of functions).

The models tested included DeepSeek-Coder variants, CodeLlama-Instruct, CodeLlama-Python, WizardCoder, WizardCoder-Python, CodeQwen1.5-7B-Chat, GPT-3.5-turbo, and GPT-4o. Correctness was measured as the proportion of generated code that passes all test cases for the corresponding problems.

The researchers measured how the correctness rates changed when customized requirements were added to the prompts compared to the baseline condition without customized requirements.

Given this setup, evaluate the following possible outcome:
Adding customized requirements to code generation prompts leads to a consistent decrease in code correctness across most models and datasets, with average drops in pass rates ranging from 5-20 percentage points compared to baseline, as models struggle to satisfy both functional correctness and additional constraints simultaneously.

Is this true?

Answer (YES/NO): NO